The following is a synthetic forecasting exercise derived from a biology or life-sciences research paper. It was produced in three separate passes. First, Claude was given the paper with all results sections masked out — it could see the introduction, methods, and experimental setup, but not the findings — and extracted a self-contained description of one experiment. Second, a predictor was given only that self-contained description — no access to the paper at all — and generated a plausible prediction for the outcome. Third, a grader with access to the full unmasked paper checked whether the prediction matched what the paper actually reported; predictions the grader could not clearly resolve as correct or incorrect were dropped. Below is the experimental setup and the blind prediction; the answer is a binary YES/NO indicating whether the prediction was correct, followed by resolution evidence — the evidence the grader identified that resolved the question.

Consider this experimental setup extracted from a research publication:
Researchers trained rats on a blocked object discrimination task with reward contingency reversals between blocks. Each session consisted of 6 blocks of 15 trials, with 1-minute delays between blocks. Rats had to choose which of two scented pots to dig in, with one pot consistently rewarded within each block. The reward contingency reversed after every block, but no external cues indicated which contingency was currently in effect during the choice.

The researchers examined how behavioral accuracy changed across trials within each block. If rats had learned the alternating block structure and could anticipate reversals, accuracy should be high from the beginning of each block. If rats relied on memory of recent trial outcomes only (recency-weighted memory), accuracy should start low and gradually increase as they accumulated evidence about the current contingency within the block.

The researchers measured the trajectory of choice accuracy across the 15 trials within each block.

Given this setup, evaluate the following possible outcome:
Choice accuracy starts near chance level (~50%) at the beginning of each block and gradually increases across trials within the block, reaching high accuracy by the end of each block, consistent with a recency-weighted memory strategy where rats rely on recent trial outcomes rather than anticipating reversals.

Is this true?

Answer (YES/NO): YES